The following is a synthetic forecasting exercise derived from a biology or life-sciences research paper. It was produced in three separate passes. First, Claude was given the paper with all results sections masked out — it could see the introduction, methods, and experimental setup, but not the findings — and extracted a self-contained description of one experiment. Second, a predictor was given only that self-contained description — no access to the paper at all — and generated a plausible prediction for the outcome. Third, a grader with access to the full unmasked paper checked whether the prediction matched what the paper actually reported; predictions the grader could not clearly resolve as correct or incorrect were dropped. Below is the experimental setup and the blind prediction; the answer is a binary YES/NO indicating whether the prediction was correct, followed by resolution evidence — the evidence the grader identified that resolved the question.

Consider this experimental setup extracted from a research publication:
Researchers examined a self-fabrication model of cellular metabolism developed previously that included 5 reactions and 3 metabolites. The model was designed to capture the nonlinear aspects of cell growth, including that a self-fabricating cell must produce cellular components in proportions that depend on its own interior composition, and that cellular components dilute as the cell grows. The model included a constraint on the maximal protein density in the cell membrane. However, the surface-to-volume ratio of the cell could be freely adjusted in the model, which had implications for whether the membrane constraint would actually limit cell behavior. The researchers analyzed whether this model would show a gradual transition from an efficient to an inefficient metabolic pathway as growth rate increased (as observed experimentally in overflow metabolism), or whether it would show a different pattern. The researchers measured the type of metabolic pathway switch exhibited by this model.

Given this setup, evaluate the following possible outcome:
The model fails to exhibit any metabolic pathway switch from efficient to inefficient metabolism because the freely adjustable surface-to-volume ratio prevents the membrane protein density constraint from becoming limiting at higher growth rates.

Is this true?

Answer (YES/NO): NO